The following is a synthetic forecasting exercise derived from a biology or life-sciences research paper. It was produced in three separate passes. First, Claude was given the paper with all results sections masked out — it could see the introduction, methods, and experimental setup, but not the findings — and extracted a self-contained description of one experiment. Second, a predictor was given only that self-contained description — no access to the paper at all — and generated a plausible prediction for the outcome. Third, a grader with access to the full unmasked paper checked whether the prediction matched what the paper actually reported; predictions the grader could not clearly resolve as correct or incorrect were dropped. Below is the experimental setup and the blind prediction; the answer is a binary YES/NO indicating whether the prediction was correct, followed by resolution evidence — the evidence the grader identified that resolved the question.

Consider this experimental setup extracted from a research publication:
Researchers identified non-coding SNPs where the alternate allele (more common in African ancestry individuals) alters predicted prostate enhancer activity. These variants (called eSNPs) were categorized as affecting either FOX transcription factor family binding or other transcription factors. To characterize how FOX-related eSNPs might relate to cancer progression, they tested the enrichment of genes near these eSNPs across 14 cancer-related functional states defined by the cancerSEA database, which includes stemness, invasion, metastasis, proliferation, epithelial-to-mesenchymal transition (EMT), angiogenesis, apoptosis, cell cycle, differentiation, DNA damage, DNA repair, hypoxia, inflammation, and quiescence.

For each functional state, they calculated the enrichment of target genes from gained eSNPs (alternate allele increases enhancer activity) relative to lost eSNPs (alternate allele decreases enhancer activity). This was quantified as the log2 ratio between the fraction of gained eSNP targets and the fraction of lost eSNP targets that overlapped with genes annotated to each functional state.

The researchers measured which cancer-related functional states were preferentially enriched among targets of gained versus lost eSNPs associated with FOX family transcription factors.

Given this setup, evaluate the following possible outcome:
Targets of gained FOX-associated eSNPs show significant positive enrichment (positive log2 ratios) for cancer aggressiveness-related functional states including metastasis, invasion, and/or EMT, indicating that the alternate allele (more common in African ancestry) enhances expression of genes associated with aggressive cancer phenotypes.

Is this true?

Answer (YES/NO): YES